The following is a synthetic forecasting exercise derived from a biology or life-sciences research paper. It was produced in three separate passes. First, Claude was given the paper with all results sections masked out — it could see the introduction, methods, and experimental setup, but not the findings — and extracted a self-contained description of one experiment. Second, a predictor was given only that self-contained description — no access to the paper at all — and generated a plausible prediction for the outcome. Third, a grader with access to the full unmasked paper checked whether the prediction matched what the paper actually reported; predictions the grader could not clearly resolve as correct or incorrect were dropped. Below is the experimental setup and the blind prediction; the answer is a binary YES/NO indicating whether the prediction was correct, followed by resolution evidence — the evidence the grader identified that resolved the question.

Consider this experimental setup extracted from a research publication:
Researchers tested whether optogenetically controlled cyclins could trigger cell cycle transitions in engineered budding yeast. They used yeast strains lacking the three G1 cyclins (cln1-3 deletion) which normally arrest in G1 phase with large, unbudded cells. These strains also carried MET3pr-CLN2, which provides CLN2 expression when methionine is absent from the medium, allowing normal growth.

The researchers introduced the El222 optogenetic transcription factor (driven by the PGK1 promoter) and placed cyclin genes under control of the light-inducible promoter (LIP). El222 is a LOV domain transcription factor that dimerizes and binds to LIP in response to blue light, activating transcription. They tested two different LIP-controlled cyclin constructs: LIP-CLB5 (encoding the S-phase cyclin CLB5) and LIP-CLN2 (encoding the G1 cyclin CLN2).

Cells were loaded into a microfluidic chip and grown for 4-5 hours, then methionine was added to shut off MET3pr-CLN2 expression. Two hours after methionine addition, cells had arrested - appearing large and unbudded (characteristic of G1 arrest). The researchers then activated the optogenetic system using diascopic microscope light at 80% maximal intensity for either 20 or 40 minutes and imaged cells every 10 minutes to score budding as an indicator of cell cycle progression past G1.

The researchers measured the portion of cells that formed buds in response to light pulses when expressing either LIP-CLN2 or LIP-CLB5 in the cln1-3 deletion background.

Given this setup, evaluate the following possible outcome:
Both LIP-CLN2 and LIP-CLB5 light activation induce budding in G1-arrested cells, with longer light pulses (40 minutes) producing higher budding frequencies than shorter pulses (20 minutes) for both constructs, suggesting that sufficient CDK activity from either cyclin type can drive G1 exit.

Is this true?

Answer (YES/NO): NO